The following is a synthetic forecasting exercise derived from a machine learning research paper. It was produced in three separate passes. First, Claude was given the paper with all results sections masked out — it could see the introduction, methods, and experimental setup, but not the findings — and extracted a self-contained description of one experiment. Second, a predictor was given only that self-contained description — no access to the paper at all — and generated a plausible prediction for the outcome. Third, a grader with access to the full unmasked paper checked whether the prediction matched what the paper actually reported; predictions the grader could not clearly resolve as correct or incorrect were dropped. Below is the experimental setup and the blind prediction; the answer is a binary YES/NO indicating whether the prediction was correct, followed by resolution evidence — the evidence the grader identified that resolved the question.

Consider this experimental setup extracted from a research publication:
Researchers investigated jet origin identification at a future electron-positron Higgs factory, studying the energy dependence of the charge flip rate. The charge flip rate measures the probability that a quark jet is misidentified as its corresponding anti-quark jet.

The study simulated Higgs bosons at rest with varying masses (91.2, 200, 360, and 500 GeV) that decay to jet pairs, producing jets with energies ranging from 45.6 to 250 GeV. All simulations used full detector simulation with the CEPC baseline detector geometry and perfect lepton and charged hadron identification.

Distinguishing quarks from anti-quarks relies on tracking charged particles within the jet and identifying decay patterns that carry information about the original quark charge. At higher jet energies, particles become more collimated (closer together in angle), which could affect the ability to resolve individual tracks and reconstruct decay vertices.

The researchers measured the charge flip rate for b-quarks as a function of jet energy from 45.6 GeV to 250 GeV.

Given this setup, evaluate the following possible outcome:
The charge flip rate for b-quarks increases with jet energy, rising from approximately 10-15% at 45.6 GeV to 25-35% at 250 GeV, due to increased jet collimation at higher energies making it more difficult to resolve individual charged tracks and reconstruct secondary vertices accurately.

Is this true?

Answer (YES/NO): NO